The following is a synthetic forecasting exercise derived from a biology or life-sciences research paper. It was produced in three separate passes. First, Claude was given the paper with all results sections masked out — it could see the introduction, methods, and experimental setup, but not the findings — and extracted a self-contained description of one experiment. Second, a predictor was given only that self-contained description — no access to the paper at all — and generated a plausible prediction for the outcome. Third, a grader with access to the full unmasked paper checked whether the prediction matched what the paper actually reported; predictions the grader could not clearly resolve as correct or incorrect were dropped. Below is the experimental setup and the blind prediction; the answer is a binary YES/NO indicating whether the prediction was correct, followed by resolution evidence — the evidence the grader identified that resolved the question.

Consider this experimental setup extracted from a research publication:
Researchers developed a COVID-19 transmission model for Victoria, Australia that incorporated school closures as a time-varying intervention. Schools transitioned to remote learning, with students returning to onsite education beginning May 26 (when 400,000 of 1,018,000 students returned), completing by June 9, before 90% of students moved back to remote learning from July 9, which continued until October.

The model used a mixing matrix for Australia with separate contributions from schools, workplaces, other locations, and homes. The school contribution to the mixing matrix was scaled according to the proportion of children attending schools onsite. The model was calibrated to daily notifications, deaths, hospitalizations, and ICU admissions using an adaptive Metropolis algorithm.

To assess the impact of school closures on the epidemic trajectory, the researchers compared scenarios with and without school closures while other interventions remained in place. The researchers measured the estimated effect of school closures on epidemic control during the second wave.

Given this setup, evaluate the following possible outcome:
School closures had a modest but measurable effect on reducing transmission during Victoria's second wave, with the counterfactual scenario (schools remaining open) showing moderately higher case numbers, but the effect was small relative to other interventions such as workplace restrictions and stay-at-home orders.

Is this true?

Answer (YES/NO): YES